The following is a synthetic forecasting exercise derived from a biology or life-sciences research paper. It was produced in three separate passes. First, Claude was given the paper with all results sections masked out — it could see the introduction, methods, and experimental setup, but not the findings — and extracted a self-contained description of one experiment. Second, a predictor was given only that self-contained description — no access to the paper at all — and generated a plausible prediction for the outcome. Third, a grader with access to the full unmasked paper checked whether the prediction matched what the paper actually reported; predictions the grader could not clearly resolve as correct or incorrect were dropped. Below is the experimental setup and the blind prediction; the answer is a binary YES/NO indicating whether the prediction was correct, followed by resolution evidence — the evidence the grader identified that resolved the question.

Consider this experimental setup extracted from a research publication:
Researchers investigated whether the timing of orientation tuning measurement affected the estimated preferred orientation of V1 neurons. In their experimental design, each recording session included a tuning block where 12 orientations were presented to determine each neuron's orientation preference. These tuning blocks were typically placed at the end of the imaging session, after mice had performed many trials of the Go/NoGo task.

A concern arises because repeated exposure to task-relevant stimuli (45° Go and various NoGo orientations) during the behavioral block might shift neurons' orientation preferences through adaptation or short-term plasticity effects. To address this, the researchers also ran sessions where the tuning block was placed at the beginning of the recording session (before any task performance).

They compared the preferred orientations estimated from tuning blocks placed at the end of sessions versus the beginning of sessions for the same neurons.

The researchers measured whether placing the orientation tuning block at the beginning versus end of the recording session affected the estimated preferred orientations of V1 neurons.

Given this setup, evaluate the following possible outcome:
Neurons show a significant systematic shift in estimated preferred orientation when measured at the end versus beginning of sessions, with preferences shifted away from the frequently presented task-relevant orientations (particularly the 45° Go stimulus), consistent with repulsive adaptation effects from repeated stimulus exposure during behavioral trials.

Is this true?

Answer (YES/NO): NO